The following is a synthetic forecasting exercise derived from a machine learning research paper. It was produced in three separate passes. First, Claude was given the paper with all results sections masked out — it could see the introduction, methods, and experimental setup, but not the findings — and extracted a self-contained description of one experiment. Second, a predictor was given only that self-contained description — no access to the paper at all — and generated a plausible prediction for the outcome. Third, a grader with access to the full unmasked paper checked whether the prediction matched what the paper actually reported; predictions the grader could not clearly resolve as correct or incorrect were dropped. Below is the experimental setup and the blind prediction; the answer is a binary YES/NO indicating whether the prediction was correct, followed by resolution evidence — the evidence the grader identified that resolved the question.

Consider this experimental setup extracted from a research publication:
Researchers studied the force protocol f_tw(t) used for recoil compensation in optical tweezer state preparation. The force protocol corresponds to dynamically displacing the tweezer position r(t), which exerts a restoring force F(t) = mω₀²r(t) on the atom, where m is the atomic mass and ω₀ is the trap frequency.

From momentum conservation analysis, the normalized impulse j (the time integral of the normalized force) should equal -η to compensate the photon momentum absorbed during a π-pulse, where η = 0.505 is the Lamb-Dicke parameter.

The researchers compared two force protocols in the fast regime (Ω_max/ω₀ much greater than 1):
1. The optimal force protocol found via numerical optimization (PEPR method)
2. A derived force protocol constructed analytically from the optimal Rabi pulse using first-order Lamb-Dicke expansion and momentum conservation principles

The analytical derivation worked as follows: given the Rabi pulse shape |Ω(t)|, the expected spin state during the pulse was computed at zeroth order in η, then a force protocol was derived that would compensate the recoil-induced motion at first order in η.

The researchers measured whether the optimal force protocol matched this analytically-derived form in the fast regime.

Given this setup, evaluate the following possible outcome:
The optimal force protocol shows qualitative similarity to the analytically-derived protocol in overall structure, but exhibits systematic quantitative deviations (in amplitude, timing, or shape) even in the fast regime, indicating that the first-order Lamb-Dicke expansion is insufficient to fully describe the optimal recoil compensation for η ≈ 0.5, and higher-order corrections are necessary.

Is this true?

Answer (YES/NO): NO